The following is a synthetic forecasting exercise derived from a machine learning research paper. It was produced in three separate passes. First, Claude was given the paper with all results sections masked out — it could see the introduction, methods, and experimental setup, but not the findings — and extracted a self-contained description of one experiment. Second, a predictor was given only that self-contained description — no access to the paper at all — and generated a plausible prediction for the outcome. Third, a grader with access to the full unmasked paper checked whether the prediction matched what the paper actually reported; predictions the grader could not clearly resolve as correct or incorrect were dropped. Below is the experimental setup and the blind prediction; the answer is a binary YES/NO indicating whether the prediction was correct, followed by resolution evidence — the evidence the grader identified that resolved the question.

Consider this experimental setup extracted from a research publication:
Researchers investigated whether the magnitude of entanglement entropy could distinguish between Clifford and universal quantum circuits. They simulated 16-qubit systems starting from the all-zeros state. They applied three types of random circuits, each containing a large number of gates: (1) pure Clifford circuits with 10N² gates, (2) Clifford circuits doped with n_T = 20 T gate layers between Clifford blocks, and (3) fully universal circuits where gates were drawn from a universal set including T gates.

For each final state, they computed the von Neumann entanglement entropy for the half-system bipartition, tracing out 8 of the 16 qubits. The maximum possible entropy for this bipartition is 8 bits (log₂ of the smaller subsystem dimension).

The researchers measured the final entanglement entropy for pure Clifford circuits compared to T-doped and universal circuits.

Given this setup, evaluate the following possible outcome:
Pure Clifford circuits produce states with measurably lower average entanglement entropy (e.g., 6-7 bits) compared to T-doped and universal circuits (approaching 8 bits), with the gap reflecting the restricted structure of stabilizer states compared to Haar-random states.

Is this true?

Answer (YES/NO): NO